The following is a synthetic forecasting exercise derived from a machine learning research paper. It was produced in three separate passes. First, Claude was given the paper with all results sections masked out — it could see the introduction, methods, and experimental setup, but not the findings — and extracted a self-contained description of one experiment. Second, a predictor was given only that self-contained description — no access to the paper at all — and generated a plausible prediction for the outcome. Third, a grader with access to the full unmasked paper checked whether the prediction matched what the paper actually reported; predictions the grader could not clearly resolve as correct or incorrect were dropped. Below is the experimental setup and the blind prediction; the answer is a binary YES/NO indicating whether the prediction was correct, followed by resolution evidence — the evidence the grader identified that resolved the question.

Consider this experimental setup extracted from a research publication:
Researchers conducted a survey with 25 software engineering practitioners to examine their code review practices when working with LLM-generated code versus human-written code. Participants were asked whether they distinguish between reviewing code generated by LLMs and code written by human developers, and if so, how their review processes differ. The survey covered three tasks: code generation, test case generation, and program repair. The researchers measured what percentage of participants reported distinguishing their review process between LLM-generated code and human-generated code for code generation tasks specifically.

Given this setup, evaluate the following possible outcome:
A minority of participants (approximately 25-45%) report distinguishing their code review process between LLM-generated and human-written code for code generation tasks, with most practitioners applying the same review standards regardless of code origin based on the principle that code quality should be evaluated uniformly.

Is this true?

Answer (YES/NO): YES